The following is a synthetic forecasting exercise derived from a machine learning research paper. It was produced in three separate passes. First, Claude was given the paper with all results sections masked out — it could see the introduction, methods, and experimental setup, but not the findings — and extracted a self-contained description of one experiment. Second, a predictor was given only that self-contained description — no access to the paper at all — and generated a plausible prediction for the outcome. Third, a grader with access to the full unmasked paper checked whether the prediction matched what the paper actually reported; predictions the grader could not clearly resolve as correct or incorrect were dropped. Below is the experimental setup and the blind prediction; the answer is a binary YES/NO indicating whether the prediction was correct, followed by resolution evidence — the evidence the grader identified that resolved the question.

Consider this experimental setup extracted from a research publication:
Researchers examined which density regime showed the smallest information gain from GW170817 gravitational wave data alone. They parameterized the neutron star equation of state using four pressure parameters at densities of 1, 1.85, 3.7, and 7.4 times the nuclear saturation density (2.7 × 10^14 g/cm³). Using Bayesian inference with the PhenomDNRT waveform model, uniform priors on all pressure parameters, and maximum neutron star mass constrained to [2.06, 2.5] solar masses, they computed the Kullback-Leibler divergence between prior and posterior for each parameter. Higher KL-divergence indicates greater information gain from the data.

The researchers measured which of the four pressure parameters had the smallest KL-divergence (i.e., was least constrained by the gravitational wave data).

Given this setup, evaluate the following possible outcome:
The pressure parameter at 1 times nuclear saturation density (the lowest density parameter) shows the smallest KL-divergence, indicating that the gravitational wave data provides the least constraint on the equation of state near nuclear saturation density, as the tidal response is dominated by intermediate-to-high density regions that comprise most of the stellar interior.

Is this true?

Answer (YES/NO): NO